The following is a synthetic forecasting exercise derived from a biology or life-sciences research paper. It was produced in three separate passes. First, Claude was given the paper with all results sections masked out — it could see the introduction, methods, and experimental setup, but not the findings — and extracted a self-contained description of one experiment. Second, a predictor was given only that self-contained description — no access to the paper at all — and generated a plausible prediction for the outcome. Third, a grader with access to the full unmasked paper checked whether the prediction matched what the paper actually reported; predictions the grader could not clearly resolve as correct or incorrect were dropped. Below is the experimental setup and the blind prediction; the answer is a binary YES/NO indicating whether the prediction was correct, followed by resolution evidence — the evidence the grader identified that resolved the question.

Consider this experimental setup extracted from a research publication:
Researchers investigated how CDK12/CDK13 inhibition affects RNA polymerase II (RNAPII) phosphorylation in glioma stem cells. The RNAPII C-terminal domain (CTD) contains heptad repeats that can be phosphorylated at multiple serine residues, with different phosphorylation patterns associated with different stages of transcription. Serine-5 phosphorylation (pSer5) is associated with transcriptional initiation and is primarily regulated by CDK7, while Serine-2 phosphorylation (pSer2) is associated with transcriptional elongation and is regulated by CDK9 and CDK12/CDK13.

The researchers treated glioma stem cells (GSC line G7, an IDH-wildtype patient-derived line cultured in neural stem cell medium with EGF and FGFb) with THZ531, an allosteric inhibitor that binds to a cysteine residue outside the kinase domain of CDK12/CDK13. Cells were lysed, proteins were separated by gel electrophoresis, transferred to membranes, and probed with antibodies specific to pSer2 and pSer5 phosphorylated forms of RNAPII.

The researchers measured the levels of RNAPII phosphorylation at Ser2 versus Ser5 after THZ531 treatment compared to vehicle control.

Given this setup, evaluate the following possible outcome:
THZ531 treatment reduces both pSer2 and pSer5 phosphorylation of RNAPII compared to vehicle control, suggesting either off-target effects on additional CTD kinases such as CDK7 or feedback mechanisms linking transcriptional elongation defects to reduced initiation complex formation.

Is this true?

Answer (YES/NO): YES